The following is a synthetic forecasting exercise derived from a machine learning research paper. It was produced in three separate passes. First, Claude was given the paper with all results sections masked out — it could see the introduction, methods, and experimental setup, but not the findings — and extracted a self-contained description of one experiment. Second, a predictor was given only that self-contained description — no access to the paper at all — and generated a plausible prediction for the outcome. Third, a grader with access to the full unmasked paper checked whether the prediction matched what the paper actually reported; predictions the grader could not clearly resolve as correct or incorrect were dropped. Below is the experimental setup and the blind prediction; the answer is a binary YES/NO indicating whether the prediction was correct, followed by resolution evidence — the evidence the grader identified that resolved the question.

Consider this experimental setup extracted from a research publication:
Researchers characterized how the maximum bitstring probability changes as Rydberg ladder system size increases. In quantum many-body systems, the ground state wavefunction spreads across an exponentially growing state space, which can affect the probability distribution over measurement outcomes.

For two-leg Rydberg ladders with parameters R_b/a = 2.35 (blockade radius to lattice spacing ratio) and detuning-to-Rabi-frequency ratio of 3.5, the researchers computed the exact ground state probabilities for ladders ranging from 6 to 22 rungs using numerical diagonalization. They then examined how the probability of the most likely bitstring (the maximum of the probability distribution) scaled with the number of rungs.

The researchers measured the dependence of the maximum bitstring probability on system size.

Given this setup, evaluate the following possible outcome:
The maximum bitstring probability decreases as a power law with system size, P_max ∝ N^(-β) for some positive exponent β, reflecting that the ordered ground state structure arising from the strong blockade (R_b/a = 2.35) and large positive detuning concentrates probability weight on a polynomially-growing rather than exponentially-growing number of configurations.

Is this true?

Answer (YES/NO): NO